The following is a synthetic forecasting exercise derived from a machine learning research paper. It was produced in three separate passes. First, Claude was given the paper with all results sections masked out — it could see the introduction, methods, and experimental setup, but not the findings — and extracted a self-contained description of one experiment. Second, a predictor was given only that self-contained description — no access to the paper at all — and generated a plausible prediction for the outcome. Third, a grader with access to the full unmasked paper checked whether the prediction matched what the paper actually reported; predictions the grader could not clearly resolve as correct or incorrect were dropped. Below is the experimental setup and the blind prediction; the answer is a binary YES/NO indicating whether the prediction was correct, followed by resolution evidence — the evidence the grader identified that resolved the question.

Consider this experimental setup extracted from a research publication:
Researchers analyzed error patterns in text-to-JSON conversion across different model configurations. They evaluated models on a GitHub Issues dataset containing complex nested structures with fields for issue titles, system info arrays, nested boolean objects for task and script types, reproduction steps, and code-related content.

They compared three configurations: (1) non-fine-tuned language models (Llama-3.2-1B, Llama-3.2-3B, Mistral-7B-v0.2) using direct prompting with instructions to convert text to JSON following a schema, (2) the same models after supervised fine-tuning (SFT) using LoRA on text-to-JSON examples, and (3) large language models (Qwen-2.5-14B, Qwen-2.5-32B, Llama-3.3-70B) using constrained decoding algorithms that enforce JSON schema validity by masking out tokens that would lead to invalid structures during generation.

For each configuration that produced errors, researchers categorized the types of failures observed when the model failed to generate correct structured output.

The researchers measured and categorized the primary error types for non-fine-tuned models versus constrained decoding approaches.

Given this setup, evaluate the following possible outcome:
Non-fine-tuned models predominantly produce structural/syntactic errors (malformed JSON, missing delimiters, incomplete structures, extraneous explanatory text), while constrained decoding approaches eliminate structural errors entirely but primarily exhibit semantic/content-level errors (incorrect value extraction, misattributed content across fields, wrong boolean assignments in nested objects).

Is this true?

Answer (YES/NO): NO